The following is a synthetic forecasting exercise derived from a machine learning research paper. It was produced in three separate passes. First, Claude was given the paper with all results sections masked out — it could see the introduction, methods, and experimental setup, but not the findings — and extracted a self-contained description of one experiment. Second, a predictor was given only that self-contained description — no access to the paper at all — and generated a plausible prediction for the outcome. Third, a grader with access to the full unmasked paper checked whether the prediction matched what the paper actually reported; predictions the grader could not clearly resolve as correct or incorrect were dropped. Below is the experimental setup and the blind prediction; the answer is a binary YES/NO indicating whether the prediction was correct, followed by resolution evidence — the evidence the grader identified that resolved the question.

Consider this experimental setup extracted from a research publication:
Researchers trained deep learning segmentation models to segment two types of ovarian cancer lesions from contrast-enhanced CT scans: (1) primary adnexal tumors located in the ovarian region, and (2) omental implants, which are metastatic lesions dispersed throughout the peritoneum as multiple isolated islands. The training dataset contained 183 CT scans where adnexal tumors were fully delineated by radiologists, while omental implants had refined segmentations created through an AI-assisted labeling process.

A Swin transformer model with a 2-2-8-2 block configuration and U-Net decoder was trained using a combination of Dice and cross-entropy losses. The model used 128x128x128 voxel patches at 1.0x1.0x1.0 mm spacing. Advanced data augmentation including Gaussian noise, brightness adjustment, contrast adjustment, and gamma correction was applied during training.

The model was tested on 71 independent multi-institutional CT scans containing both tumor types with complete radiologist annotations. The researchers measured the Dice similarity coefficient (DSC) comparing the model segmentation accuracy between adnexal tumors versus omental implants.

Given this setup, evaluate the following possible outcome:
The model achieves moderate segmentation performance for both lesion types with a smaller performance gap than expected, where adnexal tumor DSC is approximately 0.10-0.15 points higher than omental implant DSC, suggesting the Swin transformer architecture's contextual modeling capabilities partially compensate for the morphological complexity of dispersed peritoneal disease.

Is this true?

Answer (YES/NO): NO